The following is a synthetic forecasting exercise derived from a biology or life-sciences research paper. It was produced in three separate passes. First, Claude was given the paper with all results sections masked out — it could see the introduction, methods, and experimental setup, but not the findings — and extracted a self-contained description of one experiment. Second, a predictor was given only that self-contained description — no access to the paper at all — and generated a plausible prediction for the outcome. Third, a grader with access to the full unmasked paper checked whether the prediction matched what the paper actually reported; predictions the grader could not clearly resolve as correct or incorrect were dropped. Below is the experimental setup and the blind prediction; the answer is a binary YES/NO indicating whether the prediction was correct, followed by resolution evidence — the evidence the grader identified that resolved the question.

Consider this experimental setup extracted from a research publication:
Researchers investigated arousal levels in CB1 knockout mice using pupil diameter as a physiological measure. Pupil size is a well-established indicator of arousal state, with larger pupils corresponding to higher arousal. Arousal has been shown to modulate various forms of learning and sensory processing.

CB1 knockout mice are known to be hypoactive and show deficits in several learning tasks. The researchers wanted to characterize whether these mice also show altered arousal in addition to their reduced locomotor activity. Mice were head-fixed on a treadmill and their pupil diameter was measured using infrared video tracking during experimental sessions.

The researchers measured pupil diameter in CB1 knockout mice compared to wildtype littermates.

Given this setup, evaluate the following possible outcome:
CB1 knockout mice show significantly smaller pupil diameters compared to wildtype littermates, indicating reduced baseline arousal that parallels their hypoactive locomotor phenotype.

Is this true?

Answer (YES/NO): YES